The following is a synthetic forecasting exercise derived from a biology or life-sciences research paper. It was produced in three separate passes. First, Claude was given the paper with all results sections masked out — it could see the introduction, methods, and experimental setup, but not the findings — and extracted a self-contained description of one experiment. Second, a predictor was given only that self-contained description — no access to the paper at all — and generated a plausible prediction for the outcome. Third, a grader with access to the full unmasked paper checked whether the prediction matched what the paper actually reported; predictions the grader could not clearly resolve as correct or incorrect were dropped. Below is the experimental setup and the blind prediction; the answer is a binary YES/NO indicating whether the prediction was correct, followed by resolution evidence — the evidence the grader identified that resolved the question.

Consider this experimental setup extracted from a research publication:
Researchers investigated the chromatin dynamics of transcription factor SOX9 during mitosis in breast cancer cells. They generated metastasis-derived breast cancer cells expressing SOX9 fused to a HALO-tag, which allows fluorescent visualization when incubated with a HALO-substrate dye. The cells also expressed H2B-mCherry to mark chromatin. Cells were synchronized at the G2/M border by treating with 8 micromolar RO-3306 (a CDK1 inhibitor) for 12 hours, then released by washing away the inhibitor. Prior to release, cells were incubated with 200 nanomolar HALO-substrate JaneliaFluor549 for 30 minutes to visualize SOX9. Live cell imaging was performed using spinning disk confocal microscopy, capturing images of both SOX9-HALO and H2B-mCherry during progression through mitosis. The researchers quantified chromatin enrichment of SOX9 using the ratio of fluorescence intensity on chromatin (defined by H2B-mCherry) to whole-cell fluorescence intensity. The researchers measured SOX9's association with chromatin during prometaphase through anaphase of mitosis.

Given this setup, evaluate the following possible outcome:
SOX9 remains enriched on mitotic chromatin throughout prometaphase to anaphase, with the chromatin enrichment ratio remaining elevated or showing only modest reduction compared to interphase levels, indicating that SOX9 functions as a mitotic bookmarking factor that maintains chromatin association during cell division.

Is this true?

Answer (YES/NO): NO